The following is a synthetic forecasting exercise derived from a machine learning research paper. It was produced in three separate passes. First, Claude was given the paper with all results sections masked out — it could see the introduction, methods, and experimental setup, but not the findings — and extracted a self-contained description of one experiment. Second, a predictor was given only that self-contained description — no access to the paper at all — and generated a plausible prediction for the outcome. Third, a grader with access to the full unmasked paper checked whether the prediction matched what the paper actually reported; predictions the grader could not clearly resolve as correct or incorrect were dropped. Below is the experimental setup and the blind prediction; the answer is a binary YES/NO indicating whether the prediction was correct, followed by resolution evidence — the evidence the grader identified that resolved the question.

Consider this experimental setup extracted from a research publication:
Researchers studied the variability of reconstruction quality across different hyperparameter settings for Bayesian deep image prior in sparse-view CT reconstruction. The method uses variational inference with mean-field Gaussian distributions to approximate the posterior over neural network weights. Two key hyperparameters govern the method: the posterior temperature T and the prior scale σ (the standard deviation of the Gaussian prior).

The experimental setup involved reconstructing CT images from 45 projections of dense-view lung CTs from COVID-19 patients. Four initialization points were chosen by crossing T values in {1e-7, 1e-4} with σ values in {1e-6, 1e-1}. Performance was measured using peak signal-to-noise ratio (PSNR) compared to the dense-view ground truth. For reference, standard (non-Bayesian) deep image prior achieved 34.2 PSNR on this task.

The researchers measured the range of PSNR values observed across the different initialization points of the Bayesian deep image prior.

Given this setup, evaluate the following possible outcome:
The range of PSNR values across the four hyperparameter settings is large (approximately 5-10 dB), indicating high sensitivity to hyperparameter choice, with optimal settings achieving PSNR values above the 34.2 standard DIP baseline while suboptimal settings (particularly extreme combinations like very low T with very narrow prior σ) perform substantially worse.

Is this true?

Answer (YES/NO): YES